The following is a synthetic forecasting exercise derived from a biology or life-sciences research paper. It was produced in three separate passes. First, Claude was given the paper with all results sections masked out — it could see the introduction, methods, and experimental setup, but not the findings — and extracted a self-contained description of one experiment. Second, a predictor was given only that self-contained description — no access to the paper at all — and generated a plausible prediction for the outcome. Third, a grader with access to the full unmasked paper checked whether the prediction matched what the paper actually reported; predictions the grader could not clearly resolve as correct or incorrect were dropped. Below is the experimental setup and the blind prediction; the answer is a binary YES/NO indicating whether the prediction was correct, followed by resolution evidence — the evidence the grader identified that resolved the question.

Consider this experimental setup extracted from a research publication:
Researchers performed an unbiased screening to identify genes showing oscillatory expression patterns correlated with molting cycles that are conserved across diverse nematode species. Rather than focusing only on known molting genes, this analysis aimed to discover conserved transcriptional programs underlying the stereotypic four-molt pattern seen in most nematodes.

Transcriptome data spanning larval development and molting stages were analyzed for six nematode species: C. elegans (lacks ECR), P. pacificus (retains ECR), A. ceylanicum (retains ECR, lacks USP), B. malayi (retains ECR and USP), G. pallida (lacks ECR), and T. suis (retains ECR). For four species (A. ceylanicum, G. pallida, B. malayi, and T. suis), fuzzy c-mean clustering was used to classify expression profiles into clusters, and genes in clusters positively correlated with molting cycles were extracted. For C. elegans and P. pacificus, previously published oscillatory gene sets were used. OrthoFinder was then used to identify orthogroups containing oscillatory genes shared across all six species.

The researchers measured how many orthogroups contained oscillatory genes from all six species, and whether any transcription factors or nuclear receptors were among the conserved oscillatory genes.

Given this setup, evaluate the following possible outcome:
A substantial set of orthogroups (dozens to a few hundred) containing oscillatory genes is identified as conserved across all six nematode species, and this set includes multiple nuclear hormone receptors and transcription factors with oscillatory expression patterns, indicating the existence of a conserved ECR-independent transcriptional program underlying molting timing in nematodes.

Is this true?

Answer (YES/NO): NO